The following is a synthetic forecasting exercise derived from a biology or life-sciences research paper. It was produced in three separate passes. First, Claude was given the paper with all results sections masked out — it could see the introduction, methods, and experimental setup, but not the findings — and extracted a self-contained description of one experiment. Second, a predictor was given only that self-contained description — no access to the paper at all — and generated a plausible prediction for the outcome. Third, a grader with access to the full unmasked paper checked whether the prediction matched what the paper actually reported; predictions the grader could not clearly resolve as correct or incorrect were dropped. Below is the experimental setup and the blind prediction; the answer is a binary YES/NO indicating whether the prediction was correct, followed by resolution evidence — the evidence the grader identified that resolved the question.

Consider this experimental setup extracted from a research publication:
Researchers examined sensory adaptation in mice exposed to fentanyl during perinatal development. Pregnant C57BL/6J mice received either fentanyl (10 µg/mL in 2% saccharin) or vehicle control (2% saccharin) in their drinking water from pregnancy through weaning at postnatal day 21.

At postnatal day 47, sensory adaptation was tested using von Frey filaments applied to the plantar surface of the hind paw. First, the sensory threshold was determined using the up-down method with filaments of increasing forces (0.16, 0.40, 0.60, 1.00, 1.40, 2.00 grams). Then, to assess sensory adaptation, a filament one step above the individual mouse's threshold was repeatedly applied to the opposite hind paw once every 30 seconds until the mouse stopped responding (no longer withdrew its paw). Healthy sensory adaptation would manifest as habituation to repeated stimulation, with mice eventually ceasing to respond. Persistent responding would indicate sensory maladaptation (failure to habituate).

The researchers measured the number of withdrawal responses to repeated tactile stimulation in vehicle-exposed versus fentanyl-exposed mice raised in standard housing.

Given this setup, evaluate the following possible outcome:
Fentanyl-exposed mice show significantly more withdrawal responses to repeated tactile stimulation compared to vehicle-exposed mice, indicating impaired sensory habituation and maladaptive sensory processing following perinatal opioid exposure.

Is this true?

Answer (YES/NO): YES